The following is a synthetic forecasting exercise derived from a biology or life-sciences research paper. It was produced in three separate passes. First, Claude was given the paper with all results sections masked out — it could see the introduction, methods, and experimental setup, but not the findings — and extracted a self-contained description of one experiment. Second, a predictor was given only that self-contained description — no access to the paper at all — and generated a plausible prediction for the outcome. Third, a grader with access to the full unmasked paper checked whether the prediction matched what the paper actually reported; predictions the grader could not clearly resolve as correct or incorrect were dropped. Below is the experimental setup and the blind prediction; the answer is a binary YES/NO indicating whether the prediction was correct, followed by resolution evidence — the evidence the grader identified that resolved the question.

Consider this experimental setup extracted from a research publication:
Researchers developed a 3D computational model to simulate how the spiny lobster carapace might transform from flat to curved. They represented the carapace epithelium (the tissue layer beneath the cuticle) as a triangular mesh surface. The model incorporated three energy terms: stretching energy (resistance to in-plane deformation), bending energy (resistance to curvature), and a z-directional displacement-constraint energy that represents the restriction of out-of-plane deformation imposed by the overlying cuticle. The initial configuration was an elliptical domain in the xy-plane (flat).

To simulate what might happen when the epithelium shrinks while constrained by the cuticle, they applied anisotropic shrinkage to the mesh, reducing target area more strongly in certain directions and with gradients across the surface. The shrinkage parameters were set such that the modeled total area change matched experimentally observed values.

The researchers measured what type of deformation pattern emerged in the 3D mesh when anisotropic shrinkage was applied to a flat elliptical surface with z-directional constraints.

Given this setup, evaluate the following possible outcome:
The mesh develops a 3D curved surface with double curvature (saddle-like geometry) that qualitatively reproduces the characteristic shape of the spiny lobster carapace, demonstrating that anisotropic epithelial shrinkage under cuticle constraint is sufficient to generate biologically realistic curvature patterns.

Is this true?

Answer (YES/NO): NO